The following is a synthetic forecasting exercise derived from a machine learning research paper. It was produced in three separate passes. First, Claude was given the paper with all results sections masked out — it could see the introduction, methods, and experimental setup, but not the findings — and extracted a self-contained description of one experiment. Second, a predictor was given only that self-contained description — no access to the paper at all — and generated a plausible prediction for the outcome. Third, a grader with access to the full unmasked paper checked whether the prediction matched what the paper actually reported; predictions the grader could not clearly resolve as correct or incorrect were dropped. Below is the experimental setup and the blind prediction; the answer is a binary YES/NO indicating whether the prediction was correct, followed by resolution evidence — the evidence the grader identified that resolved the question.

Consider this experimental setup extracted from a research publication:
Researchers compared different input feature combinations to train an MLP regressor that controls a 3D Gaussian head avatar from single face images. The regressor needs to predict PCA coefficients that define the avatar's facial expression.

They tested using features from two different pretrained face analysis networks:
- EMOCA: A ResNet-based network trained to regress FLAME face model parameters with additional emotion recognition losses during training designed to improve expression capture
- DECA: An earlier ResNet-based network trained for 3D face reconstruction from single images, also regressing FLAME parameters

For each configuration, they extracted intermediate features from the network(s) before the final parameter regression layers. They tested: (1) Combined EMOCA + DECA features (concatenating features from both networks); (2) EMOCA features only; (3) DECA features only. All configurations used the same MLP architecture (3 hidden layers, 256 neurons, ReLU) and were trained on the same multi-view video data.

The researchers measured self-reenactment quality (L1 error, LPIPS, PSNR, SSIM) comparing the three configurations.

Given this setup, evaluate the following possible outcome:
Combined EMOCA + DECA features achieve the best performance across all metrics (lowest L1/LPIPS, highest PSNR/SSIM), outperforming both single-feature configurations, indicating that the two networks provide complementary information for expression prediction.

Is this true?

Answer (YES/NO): NO